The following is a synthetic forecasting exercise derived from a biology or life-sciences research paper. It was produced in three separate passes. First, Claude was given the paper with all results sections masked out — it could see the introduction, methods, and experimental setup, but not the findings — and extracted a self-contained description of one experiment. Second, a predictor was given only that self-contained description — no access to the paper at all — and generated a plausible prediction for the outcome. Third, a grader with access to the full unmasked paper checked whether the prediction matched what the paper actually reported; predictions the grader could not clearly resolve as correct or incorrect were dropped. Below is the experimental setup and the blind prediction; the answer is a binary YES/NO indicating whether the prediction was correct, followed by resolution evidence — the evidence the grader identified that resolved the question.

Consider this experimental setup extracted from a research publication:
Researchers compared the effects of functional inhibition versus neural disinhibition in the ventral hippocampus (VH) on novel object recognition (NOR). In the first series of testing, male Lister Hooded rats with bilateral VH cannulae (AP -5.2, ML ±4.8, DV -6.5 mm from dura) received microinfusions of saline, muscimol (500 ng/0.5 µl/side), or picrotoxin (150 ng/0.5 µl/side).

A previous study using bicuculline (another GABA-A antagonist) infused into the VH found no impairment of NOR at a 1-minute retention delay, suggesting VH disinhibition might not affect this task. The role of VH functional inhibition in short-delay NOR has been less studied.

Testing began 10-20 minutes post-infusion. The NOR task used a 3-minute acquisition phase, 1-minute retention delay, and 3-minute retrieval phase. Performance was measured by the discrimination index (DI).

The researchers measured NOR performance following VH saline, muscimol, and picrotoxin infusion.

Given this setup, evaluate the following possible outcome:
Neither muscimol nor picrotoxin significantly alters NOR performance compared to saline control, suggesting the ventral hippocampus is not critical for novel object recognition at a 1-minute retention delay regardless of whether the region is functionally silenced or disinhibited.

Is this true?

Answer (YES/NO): NO